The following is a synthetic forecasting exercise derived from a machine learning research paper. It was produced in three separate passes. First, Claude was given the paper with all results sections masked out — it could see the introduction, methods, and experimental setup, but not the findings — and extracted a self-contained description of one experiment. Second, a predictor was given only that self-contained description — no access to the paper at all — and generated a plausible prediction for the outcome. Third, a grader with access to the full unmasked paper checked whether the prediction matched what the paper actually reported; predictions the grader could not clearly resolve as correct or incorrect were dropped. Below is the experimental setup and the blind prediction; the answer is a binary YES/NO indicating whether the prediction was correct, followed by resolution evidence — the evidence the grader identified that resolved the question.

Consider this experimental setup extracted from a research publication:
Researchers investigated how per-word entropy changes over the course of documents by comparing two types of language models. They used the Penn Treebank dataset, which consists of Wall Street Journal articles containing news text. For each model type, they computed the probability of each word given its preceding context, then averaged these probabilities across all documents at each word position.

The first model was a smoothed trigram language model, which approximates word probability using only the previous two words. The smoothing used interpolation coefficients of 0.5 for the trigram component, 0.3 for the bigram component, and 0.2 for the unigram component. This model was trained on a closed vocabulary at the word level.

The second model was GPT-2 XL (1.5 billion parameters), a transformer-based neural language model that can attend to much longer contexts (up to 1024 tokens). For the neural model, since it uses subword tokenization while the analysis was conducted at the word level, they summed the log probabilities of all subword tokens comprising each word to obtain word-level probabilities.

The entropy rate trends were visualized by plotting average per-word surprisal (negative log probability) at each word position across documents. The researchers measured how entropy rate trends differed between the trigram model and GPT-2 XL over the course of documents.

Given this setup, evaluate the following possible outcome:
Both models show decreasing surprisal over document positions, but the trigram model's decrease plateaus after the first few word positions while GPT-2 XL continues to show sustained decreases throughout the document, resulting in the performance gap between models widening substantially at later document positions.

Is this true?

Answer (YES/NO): NO